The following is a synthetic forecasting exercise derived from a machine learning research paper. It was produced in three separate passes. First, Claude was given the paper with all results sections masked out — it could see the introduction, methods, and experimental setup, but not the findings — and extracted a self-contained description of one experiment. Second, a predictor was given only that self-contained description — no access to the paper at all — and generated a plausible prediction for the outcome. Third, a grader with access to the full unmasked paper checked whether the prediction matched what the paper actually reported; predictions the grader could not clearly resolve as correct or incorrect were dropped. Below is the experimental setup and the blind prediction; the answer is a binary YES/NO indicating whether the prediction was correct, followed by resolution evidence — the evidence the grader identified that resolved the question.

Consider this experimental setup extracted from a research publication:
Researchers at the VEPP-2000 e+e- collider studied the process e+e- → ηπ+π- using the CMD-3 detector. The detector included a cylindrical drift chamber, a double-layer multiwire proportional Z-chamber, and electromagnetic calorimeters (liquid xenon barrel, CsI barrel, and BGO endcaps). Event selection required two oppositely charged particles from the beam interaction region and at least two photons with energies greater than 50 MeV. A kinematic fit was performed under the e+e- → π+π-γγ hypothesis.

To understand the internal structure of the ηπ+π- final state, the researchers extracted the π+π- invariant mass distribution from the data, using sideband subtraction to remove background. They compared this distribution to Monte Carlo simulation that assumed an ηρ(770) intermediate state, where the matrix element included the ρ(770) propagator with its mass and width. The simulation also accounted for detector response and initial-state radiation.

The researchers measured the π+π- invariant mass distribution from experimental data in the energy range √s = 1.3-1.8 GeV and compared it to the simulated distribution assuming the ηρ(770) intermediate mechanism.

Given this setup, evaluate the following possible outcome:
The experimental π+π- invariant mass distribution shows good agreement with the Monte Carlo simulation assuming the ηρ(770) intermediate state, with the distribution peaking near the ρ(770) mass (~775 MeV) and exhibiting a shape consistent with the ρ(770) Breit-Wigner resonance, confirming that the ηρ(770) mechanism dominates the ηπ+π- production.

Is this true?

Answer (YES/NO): YES